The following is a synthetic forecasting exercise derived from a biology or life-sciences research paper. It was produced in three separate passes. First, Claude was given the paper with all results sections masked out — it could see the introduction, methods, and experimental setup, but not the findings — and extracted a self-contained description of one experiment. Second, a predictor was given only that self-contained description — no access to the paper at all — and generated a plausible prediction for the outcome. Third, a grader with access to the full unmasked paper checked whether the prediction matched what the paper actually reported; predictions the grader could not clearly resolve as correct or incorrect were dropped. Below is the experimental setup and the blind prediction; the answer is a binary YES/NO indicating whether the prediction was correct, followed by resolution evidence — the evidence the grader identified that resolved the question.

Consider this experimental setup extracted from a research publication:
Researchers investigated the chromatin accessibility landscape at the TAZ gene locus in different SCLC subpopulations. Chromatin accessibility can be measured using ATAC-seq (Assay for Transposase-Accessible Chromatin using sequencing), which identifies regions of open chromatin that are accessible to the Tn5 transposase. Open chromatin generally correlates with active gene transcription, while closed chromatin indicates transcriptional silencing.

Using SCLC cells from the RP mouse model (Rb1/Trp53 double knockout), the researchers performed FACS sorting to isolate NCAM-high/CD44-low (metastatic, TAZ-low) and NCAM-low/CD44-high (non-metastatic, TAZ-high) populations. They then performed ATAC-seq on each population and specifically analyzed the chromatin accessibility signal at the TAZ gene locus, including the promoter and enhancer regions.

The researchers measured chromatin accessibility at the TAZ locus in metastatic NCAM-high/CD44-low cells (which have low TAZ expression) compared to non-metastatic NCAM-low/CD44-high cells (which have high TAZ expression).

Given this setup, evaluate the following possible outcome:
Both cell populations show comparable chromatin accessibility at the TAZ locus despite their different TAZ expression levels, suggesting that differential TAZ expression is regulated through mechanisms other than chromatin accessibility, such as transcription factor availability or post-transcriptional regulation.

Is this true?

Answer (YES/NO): NO